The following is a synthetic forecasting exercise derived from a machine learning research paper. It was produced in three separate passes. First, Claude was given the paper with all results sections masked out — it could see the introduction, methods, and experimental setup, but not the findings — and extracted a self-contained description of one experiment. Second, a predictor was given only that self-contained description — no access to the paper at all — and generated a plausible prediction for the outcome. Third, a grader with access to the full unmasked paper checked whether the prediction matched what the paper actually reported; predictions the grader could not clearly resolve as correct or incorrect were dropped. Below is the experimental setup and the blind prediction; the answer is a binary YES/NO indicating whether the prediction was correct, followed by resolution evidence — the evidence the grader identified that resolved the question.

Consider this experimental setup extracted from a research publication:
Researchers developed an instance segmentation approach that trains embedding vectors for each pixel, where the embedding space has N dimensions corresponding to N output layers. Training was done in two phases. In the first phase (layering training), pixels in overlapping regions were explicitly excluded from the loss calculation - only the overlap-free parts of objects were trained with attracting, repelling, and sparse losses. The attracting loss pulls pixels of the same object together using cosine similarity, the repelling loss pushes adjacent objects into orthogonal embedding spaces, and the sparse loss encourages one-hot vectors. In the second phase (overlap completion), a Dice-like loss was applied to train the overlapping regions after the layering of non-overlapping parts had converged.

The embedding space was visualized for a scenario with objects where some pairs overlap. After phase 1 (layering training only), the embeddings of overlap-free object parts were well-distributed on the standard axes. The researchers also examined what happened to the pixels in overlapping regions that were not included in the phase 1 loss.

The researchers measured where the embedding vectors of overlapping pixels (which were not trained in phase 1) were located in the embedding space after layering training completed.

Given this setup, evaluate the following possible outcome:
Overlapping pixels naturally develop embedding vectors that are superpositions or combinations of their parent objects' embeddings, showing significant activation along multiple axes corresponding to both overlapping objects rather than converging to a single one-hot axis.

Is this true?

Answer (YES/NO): NO